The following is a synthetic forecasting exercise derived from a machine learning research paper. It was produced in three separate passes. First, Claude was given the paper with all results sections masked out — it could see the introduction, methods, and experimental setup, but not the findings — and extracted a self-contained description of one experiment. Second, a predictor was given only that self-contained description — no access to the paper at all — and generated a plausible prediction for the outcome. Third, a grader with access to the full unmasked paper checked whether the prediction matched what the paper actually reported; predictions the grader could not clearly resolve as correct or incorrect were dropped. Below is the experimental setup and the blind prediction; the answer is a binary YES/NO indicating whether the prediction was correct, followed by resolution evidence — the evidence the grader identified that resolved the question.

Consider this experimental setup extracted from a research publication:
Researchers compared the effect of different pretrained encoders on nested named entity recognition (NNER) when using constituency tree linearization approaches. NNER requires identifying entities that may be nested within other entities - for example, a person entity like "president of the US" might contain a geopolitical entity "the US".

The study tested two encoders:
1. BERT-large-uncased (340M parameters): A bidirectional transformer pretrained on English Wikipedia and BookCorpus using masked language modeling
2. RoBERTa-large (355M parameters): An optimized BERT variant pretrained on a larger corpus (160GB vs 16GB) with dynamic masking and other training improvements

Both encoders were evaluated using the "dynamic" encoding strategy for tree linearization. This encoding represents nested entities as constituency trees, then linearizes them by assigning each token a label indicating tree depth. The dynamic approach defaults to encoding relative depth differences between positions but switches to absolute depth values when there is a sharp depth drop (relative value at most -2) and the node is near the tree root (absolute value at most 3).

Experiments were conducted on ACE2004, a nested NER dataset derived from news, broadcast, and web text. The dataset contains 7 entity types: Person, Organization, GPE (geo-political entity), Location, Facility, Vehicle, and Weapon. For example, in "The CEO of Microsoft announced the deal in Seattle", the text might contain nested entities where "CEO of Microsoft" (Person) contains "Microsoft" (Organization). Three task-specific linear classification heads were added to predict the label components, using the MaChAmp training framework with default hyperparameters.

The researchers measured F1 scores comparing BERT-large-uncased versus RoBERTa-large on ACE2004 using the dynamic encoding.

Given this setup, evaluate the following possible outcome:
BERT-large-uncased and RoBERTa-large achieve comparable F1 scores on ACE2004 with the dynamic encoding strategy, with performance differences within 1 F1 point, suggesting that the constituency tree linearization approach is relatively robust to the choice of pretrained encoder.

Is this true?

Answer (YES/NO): YES